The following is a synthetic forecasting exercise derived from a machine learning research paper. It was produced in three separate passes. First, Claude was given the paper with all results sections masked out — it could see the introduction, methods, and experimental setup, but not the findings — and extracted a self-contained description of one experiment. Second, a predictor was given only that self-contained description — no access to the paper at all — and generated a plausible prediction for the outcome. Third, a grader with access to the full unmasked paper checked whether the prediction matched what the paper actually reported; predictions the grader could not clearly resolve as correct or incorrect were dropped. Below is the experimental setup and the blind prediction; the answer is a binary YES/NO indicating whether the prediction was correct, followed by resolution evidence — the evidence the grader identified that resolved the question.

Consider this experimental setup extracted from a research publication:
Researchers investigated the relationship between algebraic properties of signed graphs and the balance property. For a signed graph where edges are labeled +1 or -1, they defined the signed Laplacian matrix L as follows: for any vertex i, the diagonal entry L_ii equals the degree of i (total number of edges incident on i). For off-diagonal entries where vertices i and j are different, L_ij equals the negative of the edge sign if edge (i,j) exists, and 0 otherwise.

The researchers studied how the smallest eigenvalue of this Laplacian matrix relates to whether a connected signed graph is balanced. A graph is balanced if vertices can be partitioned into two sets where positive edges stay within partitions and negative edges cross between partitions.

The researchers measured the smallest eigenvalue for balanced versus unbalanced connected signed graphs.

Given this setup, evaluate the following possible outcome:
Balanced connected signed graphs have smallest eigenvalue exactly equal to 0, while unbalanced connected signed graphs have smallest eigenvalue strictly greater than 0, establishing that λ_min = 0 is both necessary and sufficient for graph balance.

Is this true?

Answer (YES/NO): YES